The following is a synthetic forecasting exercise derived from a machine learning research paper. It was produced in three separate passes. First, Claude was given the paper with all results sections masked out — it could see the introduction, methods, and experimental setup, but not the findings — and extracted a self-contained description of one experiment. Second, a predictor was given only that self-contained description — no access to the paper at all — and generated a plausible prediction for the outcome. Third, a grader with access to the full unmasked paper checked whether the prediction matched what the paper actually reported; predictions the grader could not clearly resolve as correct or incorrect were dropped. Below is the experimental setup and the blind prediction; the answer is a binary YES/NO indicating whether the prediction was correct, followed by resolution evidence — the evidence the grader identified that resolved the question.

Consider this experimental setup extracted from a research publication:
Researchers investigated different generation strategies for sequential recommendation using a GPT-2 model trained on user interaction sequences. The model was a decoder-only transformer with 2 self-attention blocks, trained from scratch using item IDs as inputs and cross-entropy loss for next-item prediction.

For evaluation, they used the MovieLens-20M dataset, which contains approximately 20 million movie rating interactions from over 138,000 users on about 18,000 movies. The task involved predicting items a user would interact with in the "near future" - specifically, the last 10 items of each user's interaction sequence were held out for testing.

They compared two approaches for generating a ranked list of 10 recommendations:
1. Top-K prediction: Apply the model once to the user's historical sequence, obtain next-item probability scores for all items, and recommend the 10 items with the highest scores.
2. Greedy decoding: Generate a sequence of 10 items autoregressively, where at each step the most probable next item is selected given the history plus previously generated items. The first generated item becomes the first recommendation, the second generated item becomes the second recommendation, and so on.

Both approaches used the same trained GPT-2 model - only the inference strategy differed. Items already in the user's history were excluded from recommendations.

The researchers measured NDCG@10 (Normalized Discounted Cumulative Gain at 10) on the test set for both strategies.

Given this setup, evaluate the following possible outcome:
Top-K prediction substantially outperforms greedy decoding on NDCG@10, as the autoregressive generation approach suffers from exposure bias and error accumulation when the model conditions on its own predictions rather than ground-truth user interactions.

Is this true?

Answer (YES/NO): NO